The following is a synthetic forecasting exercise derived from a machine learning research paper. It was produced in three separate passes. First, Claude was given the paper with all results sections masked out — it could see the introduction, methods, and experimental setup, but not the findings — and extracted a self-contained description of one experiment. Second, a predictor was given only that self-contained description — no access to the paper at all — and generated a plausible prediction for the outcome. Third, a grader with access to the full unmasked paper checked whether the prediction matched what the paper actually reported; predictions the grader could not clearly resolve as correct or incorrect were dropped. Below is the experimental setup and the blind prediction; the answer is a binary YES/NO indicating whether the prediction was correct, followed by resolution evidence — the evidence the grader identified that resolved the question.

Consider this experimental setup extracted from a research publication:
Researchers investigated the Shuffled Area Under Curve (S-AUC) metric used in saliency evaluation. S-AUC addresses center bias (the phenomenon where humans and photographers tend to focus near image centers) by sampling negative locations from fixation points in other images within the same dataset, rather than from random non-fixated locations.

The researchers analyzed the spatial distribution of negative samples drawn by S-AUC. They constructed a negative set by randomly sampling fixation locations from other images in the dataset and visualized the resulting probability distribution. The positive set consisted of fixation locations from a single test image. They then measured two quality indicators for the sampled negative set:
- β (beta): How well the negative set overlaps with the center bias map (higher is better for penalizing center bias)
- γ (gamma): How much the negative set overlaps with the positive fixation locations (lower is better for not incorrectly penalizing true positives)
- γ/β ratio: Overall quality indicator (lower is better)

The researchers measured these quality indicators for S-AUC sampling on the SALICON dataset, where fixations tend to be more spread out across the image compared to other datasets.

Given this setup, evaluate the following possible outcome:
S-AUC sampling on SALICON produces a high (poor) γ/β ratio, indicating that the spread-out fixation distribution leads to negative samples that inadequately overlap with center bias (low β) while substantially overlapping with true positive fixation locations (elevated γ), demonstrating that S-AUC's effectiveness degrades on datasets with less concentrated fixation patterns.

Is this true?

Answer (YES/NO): YES